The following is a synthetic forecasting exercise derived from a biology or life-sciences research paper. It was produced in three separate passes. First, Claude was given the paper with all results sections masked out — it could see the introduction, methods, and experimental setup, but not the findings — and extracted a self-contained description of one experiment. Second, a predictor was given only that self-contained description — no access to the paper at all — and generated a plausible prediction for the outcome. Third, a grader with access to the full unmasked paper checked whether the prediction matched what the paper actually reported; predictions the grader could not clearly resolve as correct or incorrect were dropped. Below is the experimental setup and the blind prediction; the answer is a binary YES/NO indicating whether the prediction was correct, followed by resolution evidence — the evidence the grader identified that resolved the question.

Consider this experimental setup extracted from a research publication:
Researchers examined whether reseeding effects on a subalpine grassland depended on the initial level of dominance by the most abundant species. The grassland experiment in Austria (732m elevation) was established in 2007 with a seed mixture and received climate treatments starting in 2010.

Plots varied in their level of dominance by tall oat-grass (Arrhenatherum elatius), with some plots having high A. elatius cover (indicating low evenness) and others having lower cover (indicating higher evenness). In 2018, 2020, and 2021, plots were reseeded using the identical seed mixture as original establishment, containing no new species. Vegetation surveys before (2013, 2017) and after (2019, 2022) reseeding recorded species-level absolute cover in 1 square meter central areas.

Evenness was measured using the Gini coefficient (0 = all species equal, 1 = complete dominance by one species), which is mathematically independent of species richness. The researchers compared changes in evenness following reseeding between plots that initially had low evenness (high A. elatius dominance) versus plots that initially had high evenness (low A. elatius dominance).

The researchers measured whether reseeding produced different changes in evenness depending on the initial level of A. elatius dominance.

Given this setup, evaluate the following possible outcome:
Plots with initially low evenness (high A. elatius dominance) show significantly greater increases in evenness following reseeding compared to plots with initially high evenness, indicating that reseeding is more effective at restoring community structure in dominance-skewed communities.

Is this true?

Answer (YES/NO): NO